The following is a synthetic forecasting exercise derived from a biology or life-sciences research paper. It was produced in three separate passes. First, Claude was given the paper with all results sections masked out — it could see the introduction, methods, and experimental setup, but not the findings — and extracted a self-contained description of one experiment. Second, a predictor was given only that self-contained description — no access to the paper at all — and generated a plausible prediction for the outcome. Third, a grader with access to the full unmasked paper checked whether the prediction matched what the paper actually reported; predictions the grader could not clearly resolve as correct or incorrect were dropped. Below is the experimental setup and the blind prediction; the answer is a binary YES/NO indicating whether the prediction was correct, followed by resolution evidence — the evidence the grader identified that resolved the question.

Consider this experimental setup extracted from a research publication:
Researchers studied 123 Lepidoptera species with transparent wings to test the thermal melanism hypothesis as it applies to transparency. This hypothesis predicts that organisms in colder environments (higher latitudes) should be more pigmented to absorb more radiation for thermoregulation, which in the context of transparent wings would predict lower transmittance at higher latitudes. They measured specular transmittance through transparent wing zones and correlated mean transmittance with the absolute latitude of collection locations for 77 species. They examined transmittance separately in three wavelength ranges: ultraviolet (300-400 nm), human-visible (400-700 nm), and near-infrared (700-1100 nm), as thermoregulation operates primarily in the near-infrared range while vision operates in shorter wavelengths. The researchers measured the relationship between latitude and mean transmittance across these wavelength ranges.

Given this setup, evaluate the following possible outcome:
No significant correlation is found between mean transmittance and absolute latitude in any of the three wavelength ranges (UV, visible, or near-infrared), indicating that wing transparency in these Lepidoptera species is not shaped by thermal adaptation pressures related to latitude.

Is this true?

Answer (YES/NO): NO